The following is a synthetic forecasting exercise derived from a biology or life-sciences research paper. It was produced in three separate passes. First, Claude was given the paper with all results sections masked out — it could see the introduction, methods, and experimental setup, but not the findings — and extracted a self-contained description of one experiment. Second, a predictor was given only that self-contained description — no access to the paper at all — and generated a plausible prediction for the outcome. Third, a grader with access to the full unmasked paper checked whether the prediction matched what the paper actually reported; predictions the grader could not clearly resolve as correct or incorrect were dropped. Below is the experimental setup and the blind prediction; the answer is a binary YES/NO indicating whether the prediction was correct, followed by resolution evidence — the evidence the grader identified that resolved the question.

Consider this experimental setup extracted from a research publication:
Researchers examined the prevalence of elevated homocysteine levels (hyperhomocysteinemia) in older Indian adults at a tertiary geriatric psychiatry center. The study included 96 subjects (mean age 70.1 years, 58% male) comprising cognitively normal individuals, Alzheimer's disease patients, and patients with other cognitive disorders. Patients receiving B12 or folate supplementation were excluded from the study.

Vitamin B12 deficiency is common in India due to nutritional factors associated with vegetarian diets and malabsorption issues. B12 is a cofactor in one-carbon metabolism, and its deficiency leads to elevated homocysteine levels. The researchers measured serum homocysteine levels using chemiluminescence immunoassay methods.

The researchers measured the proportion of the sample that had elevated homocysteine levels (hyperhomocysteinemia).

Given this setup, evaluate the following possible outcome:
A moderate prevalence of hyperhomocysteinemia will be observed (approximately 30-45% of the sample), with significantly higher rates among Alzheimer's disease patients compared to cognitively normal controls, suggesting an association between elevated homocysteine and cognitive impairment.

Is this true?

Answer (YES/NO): NO